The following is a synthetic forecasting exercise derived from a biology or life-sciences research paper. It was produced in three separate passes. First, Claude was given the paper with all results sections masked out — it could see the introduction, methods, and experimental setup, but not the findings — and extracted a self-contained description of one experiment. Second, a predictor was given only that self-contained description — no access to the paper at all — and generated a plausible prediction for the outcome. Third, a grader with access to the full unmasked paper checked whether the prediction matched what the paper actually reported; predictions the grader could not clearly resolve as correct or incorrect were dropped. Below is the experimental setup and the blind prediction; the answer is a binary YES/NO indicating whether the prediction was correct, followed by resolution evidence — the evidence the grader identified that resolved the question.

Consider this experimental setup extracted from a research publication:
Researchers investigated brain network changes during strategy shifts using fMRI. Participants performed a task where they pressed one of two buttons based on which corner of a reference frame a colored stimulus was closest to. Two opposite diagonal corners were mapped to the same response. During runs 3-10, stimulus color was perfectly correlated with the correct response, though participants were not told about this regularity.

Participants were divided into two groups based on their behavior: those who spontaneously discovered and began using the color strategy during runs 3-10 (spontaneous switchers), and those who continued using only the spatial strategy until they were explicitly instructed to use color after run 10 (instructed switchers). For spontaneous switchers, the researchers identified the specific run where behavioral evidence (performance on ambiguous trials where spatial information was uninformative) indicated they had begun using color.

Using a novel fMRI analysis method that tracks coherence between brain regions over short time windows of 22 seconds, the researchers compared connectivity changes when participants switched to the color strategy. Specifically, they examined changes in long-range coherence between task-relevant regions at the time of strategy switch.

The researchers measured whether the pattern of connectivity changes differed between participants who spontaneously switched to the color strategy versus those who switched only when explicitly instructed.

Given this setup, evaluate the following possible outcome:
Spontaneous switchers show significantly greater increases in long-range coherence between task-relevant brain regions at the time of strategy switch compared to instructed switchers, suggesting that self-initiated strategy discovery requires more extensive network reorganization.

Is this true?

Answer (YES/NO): NO